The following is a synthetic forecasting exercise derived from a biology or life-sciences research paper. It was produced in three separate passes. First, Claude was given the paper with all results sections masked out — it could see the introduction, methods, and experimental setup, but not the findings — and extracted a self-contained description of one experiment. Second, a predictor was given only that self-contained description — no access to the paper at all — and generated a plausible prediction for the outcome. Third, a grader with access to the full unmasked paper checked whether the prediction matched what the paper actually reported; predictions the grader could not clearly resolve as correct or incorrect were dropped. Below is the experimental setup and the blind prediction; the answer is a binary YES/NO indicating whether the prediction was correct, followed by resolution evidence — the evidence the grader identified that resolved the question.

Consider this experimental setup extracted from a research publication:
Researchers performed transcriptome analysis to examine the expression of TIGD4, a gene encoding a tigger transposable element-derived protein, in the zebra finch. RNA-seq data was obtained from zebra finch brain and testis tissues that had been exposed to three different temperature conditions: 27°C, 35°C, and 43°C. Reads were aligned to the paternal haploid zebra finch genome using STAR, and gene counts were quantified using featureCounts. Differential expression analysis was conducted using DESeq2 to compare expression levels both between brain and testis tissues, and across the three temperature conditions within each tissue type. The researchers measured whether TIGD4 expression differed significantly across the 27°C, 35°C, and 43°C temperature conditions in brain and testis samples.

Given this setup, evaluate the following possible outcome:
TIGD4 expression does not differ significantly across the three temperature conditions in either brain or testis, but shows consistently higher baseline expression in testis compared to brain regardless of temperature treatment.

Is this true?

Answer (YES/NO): YES